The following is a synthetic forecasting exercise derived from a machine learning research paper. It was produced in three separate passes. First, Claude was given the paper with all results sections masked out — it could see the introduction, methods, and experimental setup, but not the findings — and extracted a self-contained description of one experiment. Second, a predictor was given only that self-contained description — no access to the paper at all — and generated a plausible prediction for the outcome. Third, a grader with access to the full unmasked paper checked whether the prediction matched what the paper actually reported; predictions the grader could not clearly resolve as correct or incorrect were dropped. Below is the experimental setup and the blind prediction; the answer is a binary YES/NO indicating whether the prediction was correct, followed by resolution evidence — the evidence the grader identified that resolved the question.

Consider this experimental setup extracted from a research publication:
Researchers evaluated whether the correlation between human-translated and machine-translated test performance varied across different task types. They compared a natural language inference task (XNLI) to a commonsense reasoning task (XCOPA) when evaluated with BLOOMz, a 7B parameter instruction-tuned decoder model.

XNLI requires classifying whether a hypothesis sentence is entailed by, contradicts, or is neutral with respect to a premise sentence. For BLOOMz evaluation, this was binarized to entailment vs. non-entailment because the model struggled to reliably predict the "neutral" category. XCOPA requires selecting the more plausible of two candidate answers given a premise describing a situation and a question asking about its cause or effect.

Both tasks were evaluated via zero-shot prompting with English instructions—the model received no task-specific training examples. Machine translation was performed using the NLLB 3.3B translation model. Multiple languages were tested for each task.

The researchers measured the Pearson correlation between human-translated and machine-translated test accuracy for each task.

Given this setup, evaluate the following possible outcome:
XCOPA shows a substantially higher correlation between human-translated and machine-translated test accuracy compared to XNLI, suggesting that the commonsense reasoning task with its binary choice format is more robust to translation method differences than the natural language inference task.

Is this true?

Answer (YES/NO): NO